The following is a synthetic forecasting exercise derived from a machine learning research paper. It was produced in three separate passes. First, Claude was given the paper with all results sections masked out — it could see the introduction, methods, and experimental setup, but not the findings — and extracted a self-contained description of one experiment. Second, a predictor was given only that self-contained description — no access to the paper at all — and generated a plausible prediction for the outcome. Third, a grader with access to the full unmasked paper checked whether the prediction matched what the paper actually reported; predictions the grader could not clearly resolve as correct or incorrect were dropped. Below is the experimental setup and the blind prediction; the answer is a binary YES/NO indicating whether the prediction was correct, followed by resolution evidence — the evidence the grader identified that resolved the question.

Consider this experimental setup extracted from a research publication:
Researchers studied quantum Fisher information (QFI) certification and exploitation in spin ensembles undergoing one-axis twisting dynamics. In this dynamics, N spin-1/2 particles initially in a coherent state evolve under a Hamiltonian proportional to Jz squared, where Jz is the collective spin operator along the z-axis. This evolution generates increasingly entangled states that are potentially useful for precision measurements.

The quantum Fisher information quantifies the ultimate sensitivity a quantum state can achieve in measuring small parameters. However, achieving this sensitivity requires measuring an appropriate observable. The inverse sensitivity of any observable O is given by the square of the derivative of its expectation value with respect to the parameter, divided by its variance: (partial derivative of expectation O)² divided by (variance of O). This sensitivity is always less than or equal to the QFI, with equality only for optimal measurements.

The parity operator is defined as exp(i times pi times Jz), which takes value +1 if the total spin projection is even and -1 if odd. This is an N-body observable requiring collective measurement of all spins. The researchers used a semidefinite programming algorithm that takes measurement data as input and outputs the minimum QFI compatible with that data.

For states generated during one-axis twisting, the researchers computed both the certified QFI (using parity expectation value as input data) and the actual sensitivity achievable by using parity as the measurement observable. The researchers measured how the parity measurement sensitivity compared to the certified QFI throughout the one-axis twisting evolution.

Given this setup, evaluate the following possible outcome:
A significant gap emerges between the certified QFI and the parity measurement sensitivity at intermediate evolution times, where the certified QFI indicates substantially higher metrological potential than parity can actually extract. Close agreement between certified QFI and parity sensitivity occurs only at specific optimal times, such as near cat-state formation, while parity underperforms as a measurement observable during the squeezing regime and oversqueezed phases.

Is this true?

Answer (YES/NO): NO